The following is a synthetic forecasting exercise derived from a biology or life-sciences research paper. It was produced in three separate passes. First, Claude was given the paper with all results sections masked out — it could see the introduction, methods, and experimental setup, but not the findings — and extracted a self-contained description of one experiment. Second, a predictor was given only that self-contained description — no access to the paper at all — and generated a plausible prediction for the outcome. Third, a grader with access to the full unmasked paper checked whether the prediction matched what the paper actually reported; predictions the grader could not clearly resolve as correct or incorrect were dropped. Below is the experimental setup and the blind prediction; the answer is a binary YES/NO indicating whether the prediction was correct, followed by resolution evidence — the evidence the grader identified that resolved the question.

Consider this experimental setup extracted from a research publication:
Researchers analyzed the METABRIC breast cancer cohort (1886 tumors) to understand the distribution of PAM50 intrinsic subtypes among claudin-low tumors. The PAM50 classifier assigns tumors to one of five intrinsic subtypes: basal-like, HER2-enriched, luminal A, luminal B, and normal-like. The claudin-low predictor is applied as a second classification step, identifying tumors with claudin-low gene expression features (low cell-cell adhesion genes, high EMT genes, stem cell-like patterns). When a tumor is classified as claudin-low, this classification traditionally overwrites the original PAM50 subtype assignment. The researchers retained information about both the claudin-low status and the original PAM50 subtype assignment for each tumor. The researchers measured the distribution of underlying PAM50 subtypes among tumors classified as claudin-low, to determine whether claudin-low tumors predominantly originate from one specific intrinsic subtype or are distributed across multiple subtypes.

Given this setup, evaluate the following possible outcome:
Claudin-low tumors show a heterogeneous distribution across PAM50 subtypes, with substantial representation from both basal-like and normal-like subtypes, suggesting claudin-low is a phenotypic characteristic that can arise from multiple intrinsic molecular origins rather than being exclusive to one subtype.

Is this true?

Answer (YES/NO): YES